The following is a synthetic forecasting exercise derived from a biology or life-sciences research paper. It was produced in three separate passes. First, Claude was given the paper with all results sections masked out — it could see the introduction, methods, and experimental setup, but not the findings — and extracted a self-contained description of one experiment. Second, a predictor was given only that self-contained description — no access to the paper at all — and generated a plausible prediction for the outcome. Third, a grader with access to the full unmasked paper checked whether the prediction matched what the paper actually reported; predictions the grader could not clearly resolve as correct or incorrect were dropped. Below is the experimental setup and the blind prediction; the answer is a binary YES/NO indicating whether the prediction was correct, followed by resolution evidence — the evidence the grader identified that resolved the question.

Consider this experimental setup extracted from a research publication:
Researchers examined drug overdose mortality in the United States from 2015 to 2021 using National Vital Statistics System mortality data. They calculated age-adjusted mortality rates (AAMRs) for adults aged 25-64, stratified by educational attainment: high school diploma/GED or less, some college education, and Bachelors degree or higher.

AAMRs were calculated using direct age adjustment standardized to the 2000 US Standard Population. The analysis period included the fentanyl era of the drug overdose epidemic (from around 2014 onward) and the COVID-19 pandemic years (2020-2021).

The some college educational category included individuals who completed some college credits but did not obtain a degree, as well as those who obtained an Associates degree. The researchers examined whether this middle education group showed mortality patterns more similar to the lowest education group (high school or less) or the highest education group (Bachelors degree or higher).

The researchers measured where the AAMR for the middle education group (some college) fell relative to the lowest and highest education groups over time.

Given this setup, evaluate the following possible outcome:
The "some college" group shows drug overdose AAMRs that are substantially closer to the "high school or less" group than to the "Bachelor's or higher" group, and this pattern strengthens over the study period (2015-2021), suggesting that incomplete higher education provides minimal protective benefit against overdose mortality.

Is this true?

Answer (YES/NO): YES